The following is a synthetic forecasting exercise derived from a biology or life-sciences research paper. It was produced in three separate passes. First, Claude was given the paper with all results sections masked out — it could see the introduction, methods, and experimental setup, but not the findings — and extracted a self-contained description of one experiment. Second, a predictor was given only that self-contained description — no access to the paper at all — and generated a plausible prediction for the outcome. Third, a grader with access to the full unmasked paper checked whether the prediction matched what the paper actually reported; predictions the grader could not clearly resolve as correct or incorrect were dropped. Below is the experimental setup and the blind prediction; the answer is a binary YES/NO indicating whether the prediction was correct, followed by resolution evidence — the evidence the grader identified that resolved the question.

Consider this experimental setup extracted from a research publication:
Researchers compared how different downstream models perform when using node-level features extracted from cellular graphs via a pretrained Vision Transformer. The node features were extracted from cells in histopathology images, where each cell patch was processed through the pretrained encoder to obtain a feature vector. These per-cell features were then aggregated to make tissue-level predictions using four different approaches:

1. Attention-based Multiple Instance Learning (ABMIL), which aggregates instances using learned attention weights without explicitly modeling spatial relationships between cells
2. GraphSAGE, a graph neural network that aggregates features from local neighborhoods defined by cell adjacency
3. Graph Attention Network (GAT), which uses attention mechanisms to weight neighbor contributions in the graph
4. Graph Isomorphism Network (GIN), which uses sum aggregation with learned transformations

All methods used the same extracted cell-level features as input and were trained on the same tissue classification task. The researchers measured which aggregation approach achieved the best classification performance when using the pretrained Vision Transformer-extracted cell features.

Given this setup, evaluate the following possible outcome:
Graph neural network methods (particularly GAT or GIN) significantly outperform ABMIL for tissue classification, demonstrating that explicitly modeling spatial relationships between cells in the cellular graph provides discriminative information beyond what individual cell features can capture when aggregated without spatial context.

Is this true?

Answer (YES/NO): NO